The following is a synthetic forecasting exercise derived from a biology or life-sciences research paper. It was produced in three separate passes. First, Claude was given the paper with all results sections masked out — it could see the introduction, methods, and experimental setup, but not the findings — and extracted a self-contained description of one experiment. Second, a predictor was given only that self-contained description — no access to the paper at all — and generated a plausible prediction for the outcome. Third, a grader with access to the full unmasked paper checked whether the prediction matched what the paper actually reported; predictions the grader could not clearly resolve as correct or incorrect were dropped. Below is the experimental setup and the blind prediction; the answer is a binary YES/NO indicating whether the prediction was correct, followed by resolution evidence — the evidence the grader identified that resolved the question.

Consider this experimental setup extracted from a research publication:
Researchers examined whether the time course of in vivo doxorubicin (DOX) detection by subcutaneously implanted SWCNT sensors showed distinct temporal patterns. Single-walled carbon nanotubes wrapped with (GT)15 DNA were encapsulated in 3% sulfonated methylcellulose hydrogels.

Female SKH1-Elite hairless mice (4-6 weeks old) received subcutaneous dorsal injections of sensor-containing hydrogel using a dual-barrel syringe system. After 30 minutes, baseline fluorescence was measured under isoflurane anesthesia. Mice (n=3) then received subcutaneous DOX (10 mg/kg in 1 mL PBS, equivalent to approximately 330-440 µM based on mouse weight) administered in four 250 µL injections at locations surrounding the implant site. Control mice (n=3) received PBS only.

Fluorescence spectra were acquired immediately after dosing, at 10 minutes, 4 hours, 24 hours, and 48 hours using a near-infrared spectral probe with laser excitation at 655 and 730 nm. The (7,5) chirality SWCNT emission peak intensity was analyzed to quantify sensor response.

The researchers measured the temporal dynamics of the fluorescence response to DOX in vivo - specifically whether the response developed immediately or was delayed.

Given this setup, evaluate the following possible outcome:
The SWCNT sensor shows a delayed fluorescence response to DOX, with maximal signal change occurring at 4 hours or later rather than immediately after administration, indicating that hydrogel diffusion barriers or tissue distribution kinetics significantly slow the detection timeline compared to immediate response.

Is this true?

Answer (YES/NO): NO